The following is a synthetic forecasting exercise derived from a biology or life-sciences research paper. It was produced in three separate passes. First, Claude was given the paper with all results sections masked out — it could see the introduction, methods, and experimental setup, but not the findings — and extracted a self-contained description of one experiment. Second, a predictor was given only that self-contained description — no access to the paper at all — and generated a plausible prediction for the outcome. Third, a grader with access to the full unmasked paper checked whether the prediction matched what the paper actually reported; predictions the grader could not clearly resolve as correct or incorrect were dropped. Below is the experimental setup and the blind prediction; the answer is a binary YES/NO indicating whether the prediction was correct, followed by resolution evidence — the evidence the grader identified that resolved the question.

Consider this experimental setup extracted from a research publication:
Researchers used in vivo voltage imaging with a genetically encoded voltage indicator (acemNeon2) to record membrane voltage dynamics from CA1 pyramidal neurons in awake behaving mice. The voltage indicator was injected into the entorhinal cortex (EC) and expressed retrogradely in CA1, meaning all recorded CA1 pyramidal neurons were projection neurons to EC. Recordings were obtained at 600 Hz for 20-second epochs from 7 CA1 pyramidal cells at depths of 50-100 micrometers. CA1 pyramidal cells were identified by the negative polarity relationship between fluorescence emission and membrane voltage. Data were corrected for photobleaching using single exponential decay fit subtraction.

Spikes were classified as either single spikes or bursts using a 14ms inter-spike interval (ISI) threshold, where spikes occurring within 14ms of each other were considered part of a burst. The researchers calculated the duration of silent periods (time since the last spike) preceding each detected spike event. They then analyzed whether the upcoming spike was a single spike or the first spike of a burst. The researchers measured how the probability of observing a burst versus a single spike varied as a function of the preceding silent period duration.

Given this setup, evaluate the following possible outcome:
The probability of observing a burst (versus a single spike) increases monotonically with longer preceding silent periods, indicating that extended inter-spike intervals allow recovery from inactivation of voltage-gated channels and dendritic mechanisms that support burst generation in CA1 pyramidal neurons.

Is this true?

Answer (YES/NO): YES